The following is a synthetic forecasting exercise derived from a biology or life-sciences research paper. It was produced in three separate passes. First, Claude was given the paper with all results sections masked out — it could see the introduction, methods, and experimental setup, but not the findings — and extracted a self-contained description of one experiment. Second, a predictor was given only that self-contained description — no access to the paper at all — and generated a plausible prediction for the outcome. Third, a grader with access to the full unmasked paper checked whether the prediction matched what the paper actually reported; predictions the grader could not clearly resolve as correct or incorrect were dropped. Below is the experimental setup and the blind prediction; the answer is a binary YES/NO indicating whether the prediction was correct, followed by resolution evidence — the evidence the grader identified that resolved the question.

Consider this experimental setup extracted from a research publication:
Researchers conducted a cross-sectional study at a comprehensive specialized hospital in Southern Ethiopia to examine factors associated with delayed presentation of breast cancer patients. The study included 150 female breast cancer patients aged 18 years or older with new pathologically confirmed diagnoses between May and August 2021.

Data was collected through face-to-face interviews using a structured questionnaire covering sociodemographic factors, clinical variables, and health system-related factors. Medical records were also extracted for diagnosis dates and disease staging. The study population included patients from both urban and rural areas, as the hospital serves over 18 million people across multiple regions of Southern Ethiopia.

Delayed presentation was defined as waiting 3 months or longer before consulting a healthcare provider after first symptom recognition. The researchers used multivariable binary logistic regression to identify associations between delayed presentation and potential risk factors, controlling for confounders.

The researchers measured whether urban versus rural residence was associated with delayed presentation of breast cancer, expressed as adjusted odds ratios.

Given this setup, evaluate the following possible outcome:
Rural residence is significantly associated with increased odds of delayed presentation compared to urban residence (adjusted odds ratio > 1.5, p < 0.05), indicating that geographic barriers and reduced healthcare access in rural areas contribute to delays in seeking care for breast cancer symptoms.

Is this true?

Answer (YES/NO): YES